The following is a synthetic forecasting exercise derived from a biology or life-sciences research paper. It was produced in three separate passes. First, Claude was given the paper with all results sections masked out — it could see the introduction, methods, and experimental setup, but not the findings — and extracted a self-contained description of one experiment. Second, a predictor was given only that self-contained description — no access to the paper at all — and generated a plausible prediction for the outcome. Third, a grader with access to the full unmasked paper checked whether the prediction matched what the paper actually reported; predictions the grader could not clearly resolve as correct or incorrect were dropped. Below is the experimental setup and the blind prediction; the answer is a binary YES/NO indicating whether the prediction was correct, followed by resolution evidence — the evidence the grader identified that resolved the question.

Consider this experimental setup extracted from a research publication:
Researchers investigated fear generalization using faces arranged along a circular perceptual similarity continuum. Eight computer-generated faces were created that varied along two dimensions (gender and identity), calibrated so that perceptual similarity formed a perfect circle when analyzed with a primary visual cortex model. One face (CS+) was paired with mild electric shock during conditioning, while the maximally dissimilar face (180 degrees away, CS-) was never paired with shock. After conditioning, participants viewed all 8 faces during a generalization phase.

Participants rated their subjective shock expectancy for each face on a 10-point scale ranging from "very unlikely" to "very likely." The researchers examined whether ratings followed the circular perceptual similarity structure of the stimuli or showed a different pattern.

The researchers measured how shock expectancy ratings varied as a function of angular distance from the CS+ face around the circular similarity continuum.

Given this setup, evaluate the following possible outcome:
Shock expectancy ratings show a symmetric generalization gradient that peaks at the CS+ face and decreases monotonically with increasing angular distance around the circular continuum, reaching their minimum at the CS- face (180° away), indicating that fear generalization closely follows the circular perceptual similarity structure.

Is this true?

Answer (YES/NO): YES